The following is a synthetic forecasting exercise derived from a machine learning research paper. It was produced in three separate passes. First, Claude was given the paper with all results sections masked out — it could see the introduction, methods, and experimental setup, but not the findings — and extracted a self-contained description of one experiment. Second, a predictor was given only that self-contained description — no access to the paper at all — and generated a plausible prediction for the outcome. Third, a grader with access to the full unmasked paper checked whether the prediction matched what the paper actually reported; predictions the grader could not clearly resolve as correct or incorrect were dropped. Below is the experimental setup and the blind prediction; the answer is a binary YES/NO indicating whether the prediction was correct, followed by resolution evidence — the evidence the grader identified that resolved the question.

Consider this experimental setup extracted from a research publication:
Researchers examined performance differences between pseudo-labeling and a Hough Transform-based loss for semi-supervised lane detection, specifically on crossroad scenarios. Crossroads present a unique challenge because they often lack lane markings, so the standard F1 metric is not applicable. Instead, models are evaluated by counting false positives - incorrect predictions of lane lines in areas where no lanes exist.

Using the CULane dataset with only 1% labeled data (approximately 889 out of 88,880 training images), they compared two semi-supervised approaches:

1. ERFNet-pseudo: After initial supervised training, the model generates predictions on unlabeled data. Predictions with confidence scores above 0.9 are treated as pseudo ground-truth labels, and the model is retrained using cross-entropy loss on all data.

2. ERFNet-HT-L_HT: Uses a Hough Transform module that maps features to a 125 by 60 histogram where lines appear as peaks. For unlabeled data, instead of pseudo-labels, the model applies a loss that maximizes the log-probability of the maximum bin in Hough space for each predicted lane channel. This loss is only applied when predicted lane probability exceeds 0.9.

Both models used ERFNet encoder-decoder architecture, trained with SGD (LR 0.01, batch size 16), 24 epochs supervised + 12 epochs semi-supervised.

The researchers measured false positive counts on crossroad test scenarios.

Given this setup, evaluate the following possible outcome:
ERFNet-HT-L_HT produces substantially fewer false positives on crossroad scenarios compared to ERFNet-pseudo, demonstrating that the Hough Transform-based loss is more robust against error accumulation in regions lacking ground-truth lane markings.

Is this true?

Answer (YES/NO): NO